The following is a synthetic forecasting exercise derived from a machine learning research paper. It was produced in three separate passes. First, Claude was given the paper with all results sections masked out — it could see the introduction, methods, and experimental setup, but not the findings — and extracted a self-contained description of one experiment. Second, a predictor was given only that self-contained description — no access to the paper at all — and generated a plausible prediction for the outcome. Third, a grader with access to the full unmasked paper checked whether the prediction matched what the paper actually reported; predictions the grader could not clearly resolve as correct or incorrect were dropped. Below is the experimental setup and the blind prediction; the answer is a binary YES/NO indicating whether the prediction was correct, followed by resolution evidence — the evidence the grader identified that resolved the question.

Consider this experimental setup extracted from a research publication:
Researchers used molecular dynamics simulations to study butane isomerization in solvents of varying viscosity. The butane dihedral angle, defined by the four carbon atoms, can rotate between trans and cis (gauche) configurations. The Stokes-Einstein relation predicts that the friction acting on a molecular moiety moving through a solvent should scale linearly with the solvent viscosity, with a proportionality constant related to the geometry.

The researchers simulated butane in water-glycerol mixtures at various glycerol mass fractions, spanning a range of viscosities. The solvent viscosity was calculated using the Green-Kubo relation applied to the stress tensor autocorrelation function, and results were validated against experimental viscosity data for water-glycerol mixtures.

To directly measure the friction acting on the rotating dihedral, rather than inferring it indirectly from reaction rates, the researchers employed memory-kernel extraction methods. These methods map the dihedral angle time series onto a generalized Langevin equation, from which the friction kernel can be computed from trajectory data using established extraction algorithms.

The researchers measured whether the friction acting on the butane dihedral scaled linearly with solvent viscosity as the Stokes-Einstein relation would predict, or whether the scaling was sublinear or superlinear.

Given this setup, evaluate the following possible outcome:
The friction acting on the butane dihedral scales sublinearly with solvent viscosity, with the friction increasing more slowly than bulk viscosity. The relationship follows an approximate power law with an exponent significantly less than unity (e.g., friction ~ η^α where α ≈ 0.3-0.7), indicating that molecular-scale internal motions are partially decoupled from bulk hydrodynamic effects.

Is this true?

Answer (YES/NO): YES